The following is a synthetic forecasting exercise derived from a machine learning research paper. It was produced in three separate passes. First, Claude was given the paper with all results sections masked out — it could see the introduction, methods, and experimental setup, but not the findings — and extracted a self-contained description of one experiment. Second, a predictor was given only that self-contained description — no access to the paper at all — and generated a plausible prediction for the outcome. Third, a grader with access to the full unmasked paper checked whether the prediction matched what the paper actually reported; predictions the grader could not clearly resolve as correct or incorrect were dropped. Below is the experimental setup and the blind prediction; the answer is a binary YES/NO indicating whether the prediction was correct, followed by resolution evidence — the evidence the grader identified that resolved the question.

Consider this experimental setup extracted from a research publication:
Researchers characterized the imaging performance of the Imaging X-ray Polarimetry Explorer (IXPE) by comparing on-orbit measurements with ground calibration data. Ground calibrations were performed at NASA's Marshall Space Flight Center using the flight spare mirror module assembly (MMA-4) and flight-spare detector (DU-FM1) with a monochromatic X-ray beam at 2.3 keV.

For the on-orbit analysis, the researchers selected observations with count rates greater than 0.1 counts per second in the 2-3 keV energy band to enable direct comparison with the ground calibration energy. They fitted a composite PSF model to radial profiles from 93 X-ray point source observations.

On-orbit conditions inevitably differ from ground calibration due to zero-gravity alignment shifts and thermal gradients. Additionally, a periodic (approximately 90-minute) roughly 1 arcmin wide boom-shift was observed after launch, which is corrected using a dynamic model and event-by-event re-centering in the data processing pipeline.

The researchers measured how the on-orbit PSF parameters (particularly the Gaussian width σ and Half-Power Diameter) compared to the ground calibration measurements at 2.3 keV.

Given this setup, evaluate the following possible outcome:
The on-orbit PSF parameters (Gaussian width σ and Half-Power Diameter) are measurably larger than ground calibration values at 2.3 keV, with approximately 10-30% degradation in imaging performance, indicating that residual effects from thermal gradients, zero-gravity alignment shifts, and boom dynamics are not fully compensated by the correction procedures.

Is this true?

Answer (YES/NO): NO